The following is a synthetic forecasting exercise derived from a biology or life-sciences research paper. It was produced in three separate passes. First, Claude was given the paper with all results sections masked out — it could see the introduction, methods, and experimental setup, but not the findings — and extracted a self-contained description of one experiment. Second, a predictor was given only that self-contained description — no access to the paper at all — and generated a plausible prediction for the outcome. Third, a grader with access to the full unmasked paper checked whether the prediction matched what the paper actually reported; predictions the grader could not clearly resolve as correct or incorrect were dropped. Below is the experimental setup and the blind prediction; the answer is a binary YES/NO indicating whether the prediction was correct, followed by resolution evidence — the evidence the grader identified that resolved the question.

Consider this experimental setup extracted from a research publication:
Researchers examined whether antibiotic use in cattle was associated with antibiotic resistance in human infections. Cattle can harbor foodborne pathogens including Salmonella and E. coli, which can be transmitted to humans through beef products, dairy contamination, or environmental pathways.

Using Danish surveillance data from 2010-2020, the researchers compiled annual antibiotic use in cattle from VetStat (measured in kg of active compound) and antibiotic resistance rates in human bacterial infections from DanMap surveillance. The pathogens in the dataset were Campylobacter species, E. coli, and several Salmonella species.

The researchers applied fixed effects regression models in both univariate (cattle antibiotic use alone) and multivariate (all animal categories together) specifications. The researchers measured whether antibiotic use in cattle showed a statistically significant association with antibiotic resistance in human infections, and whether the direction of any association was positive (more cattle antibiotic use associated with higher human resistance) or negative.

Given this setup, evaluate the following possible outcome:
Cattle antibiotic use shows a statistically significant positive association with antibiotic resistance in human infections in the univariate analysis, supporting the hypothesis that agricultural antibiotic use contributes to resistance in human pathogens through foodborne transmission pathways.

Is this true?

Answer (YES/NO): YES